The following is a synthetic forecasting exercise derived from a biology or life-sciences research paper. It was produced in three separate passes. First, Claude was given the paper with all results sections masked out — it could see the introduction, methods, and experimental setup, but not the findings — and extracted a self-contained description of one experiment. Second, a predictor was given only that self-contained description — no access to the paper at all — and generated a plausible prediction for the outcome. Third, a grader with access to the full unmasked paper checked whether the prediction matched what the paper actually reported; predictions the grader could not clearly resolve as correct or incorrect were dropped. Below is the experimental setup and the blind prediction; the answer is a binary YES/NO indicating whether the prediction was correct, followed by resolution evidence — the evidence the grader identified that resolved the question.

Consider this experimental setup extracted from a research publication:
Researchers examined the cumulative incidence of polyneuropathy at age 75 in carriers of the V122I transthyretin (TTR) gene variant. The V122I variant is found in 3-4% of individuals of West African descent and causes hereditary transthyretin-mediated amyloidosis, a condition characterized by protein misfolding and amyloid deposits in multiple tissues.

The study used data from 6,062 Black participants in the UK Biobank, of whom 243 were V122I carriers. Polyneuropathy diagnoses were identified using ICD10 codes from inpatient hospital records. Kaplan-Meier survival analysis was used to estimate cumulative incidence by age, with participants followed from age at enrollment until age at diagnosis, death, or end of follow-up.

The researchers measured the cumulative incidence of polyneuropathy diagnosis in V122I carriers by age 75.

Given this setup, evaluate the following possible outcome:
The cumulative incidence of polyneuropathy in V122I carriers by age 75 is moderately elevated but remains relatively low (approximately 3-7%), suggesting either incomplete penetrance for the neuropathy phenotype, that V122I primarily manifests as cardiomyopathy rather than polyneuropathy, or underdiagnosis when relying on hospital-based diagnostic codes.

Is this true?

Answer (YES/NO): NO